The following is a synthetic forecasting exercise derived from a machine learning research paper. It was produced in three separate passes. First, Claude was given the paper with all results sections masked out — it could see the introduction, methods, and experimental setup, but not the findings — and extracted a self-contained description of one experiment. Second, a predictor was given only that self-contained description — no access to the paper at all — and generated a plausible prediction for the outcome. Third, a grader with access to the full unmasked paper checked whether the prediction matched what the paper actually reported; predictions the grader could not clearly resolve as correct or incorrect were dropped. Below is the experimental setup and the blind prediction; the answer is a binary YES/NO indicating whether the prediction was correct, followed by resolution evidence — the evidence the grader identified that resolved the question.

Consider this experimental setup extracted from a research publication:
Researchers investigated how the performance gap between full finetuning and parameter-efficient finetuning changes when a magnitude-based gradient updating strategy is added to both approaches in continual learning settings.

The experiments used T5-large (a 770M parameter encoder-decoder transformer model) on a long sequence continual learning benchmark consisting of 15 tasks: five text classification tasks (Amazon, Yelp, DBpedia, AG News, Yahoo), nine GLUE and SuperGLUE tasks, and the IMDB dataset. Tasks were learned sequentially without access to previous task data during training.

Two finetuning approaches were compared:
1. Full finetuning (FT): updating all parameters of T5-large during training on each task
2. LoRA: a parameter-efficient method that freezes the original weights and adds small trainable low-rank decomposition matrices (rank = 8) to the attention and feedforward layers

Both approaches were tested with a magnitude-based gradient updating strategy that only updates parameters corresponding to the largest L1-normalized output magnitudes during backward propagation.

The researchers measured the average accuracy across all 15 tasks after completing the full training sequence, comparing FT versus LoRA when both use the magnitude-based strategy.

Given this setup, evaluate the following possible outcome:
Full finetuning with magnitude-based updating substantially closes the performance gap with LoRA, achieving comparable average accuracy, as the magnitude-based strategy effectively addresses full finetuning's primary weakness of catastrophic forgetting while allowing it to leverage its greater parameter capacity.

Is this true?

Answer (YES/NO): NO